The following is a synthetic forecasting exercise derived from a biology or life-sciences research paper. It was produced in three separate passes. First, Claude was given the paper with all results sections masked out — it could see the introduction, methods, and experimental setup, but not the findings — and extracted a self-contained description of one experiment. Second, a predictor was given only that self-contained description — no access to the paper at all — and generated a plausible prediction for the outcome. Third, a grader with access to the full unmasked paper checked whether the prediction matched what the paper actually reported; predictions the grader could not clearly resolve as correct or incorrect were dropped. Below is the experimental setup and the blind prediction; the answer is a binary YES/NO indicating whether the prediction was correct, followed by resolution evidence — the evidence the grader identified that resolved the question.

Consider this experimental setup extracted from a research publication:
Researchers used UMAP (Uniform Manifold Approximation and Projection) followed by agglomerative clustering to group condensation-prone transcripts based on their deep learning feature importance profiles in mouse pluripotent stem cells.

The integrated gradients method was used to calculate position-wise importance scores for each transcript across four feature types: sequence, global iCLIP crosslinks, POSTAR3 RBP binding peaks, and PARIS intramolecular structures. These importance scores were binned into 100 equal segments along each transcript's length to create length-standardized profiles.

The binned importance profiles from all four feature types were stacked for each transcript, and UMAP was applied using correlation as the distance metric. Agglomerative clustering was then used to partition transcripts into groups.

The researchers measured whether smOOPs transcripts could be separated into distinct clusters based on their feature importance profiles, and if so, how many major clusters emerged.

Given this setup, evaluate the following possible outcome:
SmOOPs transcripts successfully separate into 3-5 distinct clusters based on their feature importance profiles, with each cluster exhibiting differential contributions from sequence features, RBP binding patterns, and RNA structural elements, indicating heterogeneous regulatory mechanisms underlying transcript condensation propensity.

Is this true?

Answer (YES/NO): NO